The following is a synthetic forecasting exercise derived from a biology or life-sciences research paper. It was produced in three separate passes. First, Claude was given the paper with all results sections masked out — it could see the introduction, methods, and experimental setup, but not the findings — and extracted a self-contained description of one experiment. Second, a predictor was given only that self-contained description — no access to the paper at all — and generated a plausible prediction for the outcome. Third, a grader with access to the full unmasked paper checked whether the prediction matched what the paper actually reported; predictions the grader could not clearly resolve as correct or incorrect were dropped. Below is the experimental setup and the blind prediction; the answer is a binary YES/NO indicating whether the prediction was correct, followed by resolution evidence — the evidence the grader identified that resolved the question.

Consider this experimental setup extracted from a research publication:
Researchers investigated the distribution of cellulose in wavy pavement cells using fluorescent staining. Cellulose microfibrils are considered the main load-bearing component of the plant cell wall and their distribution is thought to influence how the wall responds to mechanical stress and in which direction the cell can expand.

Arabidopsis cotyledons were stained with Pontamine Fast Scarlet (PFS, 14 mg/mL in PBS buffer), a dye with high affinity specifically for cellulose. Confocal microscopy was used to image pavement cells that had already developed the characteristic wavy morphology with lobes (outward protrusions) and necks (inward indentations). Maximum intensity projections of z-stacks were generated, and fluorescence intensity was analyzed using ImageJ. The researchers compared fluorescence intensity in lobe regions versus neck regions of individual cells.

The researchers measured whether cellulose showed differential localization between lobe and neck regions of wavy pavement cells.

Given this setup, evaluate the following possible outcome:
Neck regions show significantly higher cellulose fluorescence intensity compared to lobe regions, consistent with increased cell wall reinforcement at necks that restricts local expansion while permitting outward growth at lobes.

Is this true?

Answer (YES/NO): YES